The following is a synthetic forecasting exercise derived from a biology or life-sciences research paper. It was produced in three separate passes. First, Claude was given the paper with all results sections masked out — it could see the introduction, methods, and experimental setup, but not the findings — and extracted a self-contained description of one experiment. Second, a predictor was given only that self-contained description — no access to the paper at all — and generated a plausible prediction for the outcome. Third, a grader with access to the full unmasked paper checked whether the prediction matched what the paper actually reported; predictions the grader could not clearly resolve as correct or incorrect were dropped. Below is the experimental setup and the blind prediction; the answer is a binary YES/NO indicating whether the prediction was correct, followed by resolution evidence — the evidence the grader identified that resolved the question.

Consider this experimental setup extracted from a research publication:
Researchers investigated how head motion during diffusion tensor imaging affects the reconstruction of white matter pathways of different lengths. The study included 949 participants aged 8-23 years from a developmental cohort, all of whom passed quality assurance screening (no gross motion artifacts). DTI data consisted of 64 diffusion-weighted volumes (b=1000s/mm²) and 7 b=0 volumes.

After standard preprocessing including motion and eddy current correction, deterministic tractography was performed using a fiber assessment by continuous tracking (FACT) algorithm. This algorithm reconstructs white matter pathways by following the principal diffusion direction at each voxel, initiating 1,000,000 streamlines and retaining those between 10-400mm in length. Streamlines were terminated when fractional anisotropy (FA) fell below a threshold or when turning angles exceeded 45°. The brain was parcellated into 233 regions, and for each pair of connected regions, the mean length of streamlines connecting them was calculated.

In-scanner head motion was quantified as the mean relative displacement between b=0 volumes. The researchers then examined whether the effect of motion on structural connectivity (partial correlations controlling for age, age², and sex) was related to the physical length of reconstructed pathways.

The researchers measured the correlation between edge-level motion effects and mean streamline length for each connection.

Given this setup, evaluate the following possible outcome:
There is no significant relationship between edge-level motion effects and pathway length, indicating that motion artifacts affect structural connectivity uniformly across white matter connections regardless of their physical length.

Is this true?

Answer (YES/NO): NO